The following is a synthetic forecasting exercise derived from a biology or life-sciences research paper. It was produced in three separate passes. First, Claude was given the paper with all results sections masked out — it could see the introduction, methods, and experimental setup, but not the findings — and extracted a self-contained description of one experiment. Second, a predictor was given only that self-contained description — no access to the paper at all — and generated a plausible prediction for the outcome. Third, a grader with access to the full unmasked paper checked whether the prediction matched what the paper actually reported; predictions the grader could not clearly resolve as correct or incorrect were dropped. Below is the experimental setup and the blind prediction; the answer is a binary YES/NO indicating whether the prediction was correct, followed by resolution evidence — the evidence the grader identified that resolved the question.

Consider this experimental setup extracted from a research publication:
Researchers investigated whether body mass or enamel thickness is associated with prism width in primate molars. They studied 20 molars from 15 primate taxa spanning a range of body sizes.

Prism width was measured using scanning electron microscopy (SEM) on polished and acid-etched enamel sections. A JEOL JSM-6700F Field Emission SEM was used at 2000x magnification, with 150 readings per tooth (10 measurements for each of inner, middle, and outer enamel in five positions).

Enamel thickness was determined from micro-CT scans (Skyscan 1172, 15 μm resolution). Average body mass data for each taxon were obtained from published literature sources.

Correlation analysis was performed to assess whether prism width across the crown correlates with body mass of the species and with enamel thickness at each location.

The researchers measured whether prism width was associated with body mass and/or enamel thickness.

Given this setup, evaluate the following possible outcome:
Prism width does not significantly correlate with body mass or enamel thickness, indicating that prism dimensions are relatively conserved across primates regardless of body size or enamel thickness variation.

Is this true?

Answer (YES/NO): NO